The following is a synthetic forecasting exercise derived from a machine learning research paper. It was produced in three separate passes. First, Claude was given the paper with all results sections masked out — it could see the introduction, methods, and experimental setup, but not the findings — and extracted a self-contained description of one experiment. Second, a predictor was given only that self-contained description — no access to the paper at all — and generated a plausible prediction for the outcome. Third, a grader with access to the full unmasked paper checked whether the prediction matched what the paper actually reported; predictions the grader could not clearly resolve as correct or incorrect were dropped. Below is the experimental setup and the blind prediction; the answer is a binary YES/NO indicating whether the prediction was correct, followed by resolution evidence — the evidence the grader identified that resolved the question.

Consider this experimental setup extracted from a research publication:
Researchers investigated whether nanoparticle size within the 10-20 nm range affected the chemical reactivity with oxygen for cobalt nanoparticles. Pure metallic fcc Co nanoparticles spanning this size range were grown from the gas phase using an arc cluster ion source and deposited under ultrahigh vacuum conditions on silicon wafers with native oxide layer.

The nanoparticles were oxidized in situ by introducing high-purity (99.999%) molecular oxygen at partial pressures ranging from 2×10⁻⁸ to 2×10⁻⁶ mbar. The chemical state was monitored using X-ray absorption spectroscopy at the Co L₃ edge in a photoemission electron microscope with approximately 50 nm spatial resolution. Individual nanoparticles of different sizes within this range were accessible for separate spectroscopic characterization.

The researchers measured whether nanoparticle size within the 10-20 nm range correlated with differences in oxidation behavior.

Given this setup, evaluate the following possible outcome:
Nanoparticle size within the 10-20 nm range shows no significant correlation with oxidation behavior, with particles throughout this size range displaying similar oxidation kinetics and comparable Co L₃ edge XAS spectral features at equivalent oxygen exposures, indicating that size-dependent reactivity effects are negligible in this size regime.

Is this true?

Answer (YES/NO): YES